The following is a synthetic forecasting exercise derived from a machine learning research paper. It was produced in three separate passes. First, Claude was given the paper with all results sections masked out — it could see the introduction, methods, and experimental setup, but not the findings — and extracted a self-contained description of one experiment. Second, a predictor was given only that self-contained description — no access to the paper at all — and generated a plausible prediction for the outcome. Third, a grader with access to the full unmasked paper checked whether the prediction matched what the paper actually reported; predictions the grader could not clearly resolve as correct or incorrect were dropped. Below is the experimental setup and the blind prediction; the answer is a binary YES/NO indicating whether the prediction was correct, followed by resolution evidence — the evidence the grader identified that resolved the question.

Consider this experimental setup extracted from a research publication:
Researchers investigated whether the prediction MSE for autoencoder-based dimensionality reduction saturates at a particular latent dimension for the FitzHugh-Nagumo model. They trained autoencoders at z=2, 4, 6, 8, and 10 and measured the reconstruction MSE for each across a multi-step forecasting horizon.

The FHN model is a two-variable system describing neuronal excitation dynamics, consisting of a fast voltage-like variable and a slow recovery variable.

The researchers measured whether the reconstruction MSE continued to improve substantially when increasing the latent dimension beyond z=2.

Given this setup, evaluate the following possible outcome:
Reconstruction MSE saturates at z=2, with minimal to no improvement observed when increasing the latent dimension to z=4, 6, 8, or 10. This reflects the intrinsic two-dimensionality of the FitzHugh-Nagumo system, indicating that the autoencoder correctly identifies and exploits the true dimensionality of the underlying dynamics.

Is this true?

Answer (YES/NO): YES